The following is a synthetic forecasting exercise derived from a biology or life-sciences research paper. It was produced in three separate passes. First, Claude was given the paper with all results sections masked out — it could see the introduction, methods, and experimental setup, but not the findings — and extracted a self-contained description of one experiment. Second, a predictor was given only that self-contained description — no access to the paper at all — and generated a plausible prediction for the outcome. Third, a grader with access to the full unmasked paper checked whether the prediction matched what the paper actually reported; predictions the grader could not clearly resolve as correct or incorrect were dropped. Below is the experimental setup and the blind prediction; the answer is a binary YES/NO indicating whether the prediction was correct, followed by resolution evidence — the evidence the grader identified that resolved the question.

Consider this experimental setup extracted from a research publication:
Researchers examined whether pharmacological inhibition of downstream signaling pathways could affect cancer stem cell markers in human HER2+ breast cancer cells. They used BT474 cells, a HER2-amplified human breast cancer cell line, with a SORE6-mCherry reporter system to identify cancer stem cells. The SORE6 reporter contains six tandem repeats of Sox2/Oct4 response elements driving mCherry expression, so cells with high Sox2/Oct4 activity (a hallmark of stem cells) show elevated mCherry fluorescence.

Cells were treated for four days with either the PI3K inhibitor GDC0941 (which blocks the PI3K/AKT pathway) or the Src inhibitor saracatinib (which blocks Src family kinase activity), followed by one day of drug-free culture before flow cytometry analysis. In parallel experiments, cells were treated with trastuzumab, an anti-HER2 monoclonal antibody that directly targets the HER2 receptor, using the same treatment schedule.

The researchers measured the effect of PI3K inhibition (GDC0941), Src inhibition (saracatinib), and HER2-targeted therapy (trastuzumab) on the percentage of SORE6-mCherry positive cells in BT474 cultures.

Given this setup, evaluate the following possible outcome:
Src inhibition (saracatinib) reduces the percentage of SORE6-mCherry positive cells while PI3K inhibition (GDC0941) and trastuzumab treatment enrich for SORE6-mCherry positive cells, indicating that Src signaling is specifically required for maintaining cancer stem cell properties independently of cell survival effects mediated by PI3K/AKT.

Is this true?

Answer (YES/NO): NO